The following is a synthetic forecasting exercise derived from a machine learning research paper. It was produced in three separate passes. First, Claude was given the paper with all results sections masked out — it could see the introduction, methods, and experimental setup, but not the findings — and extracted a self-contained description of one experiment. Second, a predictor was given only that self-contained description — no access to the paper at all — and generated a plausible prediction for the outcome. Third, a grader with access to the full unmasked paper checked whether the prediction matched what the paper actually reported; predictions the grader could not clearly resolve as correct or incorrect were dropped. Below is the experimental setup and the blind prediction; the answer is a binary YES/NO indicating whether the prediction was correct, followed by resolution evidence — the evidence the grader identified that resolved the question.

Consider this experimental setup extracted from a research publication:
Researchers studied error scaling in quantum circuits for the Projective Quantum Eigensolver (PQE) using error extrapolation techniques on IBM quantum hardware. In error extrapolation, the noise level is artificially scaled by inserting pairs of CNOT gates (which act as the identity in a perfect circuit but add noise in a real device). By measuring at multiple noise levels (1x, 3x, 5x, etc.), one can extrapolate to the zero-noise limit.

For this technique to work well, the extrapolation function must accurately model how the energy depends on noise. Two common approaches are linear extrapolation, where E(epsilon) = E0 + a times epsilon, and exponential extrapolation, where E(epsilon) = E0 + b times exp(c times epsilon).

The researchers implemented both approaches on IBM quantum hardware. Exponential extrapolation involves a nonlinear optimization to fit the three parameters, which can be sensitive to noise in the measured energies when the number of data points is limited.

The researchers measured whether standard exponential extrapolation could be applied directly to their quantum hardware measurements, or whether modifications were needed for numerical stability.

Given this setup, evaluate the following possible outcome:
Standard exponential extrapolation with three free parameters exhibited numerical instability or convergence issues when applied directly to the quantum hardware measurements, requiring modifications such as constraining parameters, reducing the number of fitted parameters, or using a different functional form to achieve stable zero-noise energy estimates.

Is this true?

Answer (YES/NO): YES